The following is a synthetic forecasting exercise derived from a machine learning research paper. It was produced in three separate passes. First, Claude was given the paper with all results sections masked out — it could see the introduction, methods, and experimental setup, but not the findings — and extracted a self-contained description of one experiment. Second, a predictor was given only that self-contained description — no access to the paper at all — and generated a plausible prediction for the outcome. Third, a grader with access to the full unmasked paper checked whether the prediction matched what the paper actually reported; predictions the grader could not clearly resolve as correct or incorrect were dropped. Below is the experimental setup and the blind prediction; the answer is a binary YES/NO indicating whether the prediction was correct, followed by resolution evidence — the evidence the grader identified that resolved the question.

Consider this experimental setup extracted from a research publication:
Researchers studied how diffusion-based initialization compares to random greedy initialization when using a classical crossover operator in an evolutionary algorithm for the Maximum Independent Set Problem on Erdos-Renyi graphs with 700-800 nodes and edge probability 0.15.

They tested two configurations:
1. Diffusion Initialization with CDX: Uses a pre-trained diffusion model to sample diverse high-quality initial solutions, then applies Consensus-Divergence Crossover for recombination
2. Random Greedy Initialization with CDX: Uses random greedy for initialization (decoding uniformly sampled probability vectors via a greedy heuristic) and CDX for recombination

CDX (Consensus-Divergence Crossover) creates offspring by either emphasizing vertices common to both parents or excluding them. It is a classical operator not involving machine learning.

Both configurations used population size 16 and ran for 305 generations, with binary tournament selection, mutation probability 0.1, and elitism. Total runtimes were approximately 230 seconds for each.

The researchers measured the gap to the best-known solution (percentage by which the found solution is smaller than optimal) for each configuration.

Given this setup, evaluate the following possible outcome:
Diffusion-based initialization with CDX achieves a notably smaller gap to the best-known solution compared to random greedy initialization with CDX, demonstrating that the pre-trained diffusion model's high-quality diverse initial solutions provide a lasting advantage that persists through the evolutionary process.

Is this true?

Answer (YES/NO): YES